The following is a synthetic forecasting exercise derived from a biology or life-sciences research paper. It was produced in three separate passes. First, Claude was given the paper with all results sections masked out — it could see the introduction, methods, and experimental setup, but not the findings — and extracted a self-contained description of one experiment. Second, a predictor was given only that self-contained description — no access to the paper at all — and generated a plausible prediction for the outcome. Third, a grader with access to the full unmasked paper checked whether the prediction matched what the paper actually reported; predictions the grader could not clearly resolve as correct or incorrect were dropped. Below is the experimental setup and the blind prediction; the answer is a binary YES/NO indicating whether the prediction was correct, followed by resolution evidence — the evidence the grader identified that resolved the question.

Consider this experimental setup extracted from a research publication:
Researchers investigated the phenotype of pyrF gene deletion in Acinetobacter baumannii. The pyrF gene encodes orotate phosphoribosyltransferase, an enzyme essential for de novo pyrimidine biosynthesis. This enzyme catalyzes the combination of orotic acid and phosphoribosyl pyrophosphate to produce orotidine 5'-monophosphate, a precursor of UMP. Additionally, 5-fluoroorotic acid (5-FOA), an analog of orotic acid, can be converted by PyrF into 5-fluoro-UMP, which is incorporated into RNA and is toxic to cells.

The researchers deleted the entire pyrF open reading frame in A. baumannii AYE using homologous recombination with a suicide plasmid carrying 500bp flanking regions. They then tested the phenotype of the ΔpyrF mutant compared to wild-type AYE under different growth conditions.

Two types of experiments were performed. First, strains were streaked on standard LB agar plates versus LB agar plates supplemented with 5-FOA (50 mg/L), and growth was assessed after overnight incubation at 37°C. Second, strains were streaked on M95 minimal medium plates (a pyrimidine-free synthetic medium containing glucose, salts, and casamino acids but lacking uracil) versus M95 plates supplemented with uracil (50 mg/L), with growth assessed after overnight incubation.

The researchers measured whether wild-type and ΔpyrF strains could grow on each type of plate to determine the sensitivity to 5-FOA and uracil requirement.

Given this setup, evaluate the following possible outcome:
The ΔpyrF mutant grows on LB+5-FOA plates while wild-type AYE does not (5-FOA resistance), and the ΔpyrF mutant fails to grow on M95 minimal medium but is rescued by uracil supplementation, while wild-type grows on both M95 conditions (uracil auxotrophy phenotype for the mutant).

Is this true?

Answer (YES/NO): YES